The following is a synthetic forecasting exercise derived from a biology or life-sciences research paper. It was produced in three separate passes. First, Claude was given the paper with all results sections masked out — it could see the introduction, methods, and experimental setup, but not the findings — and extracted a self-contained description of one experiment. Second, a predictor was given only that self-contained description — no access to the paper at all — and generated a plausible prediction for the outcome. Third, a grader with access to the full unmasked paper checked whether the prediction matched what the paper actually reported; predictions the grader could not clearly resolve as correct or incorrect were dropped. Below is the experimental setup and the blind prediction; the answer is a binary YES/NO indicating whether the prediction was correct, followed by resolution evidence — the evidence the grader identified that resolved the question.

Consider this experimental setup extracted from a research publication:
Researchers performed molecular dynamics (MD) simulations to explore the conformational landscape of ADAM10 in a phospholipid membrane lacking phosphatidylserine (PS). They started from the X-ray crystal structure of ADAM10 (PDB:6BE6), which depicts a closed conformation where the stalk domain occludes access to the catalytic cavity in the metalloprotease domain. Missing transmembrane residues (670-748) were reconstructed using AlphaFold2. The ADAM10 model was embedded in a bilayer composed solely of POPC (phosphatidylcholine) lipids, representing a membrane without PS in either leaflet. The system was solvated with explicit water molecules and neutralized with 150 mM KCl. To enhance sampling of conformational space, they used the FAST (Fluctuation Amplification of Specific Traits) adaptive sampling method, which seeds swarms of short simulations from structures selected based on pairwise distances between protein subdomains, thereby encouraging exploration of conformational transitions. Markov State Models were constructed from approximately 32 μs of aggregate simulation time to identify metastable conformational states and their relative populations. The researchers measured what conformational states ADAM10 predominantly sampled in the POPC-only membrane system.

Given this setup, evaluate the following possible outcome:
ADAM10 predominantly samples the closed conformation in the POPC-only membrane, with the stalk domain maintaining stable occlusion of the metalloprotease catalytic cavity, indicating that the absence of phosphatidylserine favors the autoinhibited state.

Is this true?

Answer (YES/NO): NO